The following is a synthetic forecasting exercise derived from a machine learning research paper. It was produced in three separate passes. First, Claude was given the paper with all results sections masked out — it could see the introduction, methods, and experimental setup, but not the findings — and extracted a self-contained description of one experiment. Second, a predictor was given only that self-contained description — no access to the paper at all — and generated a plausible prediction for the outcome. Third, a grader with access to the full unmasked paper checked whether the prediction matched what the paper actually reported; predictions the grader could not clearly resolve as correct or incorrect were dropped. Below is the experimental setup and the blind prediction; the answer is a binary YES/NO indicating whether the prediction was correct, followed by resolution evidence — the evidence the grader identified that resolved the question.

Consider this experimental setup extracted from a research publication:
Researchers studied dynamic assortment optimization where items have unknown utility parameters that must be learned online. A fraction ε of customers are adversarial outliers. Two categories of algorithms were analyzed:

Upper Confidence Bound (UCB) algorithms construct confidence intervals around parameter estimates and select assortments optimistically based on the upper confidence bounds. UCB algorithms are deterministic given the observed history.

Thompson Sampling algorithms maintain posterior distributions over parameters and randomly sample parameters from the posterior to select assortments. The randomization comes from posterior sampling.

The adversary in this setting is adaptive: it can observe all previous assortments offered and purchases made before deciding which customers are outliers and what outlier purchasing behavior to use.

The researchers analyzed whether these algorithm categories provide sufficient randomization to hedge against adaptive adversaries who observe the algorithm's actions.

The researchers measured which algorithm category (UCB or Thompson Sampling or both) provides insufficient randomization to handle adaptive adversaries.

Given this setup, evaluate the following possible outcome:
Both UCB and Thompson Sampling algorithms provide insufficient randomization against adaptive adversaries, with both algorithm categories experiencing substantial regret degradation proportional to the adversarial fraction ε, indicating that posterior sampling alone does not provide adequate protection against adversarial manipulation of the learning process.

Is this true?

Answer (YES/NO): YES